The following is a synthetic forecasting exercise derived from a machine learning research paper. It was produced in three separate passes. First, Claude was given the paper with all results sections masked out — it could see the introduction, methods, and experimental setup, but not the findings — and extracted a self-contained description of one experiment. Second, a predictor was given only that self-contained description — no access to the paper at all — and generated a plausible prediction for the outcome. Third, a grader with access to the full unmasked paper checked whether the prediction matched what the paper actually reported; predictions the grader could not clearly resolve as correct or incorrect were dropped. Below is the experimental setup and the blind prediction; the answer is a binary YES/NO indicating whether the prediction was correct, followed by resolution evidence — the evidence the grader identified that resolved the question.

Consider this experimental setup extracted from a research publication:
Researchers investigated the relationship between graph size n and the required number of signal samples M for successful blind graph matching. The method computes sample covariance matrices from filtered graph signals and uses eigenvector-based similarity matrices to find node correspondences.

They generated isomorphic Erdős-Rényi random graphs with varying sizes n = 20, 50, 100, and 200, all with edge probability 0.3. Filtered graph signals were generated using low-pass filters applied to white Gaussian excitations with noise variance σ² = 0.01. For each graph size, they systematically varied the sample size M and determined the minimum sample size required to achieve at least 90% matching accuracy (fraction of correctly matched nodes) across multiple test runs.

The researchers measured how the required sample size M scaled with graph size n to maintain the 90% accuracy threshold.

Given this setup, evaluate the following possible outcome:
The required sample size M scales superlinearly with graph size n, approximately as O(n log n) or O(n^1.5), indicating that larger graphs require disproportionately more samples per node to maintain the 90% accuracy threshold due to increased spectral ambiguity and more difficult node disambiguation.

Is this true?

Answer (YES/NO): YES